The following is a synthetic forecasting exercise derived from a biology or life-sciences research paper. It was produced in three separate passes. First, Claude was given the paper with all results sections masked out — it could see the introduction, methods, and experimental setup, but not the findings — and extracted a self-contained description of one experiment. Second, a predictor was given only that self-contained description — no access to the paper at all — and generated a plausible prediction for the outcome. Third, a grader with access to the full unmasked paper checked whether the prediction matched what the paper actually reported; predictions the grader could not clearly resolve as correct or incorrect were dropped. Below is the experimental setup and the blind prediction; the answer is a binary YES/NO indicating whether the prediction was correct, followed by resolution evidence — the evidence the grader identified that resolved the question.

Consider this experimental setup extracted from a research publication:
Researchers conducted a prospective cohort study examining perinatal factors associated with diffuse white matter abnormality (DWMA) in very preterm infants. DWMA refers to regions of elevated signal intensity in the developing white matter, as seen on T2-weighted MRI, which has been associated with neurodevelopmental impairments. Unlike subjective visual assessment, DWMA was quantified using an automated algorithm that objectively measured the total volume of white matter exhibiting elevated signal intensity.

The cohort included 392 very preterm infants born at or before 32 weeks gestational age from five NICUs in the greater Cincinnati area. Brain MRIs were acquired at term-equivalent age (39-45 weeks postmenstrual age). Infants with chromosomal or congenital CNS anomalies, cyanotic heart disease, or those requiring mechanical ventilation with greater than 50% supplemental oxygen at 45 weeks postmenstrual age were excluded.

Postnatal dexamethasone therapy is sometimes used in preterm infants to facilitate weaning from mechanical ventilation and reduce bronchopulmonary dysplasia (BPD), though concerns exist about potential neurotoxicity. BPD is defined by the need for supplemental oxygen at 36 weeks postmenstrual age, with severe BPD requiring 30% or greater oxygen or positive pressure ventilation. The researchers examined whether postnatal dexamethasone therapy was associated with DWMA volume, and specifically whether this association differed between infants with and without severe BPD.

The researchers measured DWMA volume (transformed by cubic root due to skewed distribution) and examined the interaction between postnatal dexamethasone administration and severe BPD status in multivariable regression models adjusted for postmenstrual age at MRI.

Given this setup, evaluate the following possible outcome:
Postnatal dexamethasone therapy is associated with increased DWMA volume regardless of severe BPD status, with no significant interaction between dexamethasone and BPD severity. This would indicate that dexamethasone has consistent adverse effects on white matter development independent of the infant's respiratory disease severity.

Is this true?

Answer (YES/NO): NO